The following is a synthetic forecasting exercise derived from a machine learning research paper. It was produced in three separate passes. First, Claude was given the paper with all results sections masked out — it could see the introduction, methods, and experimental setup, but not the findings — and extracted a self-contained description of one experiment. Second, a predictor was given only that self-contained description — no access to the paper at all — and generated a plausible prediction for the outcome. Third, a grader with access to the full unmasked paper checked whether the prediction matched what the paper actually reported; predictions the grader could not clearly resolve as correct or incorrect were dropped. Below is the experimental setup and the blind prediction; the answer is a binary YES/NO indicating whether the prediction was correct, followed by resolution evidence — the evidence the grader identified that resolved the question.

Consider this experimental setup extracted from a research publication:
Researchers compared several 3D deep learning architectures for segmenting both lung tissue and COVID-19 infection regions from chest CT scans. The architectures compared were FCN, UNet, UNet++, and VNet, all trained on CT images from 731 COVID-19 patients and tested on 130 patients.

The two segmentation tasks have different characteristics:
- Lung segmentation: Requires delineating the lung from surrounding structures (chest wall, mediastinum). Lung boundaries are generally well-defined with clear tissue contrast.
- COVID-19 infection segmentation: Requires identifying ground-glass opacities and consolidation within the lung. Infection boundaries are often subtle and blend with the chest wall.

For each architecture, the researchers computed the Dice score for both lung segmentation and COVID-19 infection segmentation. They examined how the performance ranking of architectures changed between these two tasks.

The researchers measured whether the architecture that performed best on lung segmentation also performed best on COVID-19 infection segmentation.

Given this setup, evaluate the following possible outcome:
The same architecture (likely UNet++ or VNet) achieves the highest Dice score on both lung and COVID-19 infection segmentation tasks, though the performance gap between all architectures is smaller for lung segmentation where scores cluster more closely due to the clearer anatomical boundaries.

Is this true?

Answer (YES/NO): NO